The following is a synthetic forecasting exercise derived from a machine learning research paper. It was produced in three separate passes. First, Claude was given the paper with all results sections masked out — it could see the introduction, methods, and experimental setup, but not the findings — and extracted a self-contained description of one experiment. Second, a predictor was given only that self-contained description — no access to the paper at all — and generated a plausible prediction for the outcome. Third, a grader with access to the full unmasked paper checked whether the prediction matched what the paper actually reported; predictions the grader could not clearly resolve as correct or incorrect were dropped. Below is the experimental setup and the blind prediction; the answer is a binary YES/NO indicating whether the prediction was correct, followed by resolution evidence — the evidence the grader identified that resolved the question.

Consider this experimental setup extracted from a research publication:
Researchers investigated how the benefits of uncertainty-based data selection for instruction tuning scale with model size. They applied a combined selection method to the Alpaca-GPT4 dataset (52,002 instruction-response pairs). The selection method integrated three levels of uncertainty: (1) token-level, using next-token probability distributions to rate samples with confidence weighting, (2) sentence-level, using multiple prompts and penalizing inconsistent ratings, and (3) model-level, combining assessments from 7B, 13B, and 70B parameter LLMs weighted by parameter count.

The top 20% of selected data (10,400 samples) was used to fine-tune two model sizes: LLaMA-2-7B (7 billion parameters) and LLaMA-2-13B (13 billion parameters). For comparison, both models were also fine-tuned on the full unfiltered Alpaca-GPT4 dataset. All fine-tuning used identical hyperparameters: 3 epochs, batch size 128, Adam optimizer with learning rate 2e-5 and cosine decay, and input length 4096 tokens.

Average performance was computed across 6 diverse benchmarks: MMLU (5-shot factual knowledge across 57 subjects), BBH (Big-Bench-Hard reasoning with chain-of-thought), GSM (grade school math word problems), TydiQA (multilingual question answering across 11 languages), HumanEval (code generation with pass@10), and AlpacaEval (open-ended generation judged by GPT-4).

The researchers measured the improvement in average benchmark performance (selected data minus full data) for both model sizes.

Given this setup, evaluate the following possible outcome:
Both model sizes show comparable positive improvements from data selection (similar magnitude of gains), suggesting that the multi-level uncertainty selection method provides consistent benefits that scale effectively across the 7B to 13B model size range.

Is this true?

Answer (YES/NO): YES